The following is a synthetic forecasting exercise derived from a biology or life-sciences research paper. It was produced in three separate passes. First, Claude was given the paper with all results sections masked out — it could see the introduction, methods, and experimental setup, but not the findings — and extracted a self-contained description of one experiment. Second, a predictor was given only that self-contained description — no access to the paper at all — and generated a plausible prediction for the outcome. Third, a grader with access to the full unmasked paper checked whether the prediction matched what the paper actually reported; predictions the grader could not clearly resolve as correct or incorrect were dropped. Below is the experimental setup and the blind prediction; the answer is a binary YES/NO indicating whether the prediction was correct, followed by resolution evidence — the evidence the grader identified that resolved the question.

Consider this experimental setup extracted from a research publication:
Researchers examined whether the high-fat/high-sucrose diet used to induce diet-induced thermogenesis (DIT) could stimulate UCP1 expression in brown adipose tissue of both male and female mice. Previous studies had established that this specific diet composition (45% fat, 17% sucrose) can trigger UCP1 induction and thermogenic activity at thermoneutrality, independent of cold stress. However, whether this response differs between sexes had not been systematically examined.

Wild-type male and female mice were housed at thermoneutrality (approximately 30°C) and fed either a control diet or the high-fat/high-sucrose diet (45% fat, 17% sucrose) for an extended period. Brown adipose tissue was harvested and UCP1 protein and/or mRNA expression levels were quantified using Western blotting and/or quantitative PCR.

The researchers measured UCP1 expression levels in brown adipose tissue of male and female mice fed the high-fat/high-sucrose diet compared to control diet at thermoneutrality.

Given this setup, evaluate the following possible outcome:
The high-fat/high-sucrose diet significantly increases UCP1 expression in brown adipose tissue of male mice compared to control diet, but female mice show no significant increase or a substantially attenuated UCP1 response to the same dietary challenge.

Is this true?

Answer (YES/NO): NO